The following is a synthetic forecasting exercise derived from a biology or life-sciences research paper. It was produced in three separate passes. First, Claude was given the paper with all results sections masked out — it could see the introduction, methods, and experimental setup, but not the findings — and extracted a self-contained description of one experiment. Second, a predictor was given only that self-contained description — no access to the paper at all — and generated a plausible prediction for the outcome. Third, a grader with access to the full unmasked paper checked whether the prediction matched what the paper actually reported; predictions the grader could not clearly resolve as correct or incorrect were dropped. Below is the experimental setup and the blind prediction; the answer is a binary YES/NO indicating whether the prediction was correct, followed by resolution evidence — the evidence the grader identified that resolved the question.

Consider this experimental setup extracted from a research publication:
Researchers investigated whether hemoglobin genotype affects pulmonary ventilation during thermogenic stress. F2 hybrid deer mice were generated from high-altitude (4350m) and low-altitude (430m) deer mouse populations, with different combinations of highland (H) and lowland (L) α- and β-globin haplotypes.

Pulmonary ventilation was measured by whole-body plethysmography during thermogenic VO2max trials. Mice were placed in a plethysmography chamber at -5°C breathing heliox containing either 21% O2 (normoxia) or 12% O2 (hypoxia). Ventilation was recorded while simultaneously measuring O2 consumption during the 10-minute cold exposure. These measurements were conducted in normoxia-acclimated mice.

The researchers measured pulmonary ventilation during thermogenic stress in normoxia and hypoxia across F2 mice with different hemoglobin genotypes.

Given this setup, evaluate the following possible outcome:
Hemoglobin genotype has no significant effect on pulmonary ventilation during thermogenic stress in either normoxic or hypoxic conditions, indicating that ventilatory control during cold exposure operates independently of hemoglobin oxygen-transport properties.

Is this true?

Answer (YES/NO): YES